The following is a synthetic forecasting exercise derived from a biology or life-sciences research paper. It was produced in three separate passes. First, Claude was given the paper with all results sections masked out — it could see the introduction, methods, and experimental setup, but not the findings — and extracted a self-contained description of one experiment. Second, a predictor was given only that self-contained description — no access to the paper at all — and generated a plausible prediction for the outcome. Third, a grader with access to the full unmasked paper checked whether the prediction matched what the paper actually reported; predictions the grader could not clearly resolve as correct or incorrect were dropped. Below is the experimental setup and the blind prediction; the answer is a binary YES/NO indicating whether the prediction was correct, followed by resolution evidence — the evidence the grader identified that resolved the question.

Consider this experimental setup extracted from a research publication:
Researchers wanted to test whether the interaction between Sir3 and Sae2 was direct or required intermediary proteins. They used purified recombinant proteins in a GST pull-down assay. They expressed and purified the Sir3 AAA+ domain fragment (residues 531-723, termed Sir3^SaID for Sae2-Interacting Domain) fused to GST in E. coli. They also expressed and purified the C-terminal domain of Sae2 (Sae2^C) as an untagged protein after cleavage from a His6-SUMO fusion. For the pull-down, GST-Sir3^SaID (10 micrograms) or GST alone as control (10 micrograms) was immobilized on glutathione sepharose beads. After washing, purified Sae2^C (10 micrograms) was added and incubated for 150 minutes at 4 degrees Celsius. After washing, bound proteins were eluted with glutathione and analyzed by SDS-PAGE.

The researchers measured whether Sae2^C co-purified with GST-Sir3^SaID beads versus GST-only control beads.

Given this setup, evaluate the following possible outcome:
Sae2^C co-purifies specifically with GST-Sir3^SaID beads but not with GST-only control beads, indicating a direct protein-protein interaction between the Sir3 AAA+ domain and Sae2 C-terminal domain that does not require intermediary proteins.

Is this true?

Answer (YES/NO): YES